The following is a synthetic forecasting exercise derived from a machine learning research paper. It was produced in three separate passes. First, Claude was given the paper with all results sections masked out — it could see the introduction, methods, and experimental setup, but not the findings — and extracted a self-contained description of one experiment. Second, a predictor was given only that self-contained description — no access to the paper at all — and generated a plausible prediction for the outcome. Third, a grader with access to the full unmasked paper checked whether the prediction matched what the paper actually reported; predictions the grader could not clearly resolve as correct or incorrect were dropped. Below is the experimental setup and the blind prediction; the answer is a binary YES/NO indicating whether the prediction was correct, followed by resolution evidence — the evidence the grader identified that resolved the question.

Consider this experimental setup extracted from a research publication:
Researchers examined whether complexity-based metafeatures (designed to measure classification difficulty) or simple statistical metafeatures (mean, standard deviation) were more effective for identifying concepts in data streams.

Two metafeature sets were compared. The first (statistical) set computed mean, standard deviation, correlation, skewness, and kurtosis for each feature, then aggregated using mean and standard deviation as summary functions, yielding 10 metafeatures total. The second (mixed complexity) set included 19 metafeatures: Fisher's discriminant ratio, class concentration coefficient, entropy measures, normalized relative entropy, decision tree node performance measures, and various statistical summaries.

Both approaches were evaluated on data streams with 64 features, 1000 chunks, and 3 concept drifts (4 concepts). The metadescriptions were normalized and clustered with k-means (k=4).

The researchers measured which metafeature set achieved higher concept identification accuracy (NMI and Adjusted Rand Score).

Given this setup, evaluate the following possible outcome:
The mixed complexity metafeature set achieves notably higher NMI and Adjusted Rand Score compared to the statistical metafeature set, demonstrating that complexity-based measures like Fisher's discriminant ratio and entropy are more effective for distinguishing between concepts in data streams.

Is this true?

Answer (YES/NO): NO